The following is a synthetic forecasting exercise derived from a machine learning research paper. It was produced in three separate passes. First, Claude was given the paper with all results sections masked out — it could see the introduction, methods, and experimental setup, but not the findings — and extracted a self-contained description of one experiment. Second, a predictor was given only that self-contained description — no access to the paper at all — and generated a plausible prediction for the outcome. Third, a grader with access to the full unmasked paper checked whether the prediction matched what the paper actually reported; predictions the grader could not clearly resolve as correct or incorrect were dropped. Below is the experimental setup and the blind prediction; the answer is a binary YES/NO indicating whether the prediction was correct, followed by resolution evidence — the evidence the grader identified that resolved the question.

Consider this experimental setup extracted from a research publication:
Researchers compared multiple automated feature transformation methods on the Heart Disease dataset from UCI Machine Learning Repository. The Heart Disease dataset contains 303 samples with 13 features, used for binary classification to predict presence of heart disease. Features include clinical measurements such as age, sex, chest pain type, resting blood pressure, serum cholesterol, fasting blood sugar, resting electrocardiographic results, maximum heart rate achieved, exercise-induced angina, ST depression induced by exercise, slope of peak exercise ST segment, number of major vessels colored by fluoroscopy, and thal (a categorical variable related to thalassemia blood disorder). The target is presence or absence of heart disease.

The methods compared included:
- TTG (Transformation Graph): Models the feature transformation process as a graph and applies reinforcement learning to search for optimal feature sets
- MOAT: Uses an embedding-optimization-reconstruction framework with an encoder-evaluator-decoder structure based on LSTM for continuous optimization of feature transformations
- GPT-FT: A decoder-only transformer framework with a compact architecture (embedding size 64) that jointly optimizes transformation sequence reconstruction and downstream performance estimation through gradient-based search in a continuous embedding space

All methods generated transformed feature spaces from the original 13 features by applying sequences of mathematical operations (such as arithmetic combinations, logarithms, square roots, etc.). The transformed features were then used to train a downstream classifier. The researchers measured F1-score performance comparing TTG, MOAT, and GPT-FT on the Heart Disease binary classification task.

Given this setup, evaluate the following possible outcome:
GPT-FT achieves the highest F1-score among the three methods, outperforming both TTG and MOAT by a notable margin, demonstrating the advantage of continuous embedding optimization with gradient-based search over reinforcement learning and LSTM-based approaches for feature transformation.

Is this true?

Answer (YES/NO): NO